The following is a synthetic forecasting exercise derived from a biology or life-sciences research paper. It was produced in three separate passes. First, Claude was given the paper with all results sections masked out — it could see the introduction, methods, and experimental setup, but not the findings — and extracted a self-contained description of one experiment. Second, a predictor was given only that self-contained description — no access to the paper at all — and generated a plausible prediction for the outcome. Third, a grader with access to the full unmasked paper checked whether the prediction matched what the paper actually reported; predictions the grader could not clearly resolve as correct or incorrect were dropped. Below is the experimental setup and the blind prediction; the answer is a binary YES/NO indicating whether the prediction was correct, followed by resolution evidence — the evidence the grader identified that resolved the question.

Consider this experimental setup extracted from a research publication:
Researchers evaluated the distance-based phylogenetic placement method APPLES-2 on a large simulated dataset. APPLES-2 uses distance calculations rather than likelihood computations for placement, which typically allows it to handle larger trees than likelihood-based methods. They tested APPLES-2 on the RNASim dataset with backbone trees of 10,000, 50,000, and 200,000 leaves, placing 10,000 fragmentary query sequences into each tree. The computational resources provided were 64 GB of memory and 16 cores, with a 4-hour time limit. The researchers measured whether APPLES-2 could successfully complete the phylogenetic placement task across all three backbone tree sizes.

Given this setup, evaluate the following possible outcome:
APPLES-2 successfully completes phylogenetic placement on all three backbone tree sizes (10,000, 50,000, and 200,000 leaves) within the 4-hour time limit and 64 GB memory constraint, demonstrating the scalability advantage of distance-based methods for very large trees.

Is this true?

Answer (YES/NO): YES